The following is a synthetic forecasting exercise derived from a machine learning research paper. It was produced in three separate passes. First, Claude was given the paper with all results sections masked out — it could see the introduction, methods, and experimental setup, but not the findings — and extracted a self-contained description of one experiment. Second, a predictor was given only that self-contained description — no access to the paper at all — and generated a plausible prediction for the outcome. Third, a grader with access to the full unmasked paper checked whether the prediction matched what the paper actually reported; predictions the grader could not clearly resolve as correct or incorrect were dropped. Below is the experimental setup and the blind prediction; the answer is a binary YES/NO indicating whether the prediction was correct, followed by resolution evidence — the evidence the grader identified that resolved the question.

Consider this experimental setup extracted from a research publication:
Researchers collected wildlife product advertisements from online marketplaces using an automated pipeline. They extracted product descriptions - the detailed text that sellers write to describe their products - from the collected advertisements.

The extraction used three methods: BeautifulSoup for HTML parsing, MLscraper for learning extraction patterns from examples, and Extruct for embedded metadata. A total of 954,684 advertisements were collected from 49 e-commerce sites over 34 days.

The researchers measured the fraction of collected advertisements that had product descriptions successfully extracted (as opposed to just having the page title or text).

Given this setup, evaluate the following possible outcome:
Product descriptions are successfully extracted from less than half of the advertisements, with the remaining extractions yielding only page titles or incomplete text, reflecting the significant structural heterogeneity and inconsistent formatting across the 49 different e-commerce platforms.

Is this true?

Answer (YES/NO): NO